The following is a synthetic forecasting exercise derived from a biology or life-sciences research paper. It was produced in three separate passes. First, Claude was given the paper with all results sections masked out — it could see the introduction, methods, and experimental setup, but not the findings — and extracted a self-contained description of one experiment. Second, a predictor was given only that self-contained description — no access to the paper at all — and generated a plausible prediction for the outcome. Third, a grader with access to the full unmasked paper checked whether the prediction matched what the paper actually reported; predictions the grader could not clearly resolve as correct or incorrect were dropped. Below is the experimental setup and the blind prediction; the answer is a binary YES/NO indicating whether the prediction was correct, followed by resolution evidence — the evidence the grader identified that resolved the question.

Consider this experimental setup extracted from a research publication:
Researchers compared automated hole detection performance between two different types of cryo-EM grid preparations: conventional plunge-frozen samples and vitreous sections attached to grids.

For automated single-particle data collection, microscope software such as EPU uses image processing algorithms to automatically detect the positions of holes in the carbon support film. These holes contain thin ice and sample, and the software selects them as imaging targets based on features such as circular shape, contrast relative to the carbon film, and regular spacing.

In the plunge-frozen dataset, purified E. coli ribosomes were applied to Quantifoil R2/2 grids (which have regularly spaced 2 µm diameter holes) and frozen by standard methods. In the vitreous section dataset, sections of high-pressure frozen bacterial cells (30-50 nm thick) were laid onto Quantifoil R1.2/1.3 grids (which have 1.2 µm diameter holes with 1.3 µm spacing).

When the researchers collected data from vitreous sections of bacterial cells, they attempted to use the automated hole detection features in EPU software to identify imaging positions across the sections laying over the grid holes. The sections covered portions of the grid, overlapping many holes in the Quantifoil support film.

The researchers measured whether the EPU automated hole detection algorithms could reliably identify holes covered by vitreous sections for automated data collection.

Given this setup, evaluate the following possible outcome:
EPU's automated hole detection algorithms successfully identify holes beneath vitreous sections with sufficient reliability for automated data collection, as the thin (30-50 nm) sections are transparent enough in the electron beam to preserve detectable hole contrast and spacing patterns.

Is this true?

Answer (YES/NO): NO